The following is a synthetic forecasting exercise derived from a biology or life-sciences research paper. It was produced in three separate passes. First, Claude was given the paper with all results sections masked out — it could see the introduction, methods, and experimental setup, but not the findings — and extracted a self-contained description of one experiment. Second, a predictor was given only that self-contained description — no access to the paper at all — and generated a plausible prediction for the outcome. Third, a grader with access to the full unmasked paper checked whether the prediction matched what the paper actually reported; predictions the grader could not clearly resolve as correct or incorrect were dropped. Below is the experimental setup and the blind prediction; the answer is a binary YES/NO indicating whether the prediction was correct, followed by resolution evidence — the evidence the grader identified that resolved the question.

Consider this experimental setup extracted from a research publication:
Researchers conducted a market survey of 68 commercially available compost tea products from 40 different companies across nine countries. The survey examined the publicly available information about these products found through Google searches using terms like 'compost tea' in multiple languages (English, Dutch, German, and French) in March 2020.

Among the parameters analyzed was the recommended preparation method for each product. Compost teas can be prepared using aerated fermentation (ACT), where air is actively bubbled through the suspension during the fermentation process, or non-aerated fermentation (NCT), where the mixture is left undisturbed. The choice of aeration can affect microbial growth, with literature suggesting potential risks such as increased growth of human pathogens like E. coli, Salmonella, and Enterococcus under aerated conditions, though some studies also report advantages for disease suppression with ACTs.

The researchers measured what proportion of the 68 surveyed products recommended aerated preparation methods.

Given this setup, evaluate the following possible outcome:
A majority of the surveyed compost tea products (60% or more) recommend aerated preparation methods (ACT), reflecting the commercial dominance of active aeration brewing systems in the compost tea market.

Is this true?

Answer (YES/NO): NO